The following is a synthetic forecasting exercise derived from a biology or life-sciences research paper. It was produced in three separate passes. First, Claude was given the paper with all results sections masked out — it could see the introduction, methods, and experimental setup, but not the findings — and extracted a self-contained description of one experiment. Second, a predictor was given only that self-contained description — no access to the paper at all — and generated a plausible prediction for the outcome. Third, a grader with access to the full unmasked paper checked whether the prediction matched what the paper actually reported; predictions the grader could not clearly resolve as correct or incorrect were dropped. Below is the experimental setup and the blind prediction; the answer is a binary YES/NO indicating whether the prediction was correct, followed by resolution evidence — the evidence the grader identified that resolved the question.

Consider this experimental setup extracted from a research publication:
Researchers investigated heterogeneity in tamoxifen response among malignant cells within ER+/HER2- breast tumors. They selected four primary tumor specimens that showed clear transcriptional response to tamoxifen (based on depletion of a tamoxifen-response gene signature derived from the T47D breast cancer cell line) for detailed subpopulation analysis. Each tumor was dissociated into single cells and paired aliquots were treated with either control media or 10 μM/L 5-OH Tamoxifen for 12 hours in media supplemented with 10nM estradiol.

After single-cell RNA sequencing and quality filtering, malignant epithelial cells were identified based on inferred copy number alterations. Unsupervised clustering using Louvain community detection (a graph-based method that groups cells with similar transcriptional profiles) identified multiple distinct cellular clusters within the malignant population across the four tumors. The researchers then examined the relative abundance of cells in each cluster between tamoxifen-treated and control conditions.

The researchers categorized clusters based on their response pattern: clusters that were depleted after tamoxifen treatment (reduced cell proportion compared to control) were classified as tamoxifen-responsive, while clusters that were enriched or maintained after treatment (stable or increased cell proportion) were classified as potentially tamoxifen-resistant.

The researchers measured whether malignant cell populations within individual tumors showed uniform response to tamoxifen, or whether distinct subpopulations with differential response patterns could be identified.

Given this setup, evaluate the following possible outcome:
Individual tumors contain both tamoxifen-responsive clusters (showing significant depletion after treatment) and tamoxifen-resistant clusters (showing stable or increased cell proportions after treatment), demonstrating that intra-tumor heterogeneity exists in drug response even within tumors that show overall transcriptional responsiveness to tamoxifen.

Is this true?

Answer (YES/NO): YES